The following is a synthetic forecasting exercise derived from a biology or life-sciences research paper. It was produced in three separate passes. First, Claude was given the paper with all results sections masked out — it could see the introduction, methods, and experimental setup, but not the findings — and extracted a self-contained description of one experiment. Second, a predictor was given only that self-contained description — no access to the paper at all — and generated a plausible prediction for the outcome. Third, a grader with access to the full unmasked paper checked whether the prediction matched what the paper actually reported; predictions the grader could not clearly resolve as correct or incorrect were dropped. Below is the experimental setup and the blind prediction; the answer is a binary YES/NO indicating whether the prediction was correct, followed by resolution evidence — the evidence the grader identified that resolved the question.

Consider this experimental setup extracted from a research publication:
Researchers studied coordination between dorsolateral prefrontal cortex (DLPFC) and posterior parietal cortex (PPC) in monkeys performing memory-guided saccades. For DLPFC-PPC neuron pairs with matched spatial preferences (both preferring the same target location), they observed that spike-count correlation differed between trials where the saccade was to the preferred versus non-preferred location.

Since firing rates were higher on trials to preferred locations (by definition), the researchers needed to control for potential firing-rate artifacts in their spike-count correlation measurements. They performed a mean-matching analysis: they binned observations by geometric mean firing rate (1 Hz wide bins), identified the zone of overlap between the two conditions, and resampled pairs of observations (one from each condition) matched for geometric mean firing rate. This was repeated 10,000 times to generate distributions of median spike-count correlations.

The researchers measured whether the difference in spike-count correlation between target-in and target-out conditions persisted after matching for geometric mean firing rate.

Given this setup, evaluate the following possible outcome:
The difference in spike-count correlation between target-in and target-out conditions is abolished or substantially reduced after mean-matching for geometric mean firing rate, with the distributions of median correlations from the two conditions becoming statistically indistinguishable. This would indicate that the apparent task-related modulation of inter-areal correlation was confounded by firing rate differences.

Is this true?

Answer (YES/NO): NO